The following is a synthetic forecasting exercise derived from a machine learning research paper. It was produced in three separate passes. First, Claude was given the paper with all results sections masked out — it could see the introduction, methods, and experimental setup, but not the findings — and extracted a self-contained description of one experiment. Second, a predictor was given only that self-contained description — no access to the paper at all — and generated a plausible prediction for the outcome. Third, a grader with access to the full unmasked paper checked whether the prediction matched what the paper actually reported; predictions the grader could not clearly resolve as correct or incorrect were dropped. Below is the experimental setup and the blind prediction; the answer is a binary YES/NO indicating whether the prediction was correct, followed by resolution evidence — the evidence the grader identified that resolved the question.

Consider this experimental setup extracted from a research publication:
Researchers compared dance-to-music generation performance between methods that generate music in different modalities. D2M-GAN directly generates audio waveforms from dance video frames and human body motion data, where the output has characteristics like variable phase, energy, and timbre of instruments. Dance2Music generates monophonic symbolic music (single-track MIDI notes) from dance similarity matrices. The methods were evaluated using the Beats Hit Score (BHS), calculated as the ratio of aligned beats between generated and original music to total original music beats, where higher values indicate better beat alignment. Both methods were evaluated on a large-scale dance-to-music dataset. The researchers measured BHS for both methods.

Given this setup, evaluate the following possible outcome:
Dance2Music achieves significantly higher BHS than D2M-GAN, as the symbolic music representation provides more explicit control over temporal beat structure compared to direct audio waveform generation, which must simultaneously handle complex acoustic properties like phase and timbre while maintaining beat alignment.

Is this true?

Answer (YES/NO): NO